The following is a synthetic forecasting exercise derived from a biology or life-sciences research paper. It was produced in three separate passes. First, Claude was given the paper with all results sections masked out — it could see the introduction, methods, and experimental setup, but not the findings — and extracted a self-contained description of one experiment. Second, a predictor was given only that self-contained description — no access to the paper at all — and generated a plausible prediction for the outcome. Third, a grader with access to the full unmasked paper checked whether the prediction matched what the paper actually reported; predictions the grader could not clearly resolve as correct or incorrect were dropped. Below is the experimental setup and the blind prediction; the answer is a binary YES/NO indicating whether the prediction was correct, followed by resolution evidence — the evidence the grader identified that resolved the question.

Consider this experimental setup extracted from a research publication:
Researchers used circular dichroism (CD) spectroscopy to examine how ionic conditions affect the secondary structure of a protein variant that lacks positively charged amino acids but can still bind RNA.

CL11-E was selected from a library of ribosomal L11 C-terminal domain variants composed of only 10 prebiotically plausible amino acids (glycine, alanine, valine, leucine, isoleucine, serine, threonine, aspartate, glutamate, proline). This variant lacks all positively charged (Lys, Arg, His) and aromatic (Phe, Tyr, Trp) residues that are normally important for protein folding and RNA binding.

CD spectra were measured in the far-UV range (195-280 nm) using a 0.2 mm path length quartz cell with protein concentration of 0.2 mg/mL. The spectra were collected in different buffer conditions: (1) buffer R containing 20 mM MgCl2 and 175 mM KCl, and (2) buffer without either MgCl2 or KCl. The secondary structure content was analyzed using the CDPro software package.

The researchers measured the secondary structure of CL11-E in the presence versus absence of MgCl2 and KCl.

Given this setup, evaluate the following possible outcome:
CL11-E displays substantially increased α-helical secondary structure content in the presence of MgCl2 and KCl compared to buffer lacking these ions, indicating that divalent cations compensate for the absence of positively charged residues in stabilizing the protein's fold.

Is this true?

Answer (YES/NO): NO